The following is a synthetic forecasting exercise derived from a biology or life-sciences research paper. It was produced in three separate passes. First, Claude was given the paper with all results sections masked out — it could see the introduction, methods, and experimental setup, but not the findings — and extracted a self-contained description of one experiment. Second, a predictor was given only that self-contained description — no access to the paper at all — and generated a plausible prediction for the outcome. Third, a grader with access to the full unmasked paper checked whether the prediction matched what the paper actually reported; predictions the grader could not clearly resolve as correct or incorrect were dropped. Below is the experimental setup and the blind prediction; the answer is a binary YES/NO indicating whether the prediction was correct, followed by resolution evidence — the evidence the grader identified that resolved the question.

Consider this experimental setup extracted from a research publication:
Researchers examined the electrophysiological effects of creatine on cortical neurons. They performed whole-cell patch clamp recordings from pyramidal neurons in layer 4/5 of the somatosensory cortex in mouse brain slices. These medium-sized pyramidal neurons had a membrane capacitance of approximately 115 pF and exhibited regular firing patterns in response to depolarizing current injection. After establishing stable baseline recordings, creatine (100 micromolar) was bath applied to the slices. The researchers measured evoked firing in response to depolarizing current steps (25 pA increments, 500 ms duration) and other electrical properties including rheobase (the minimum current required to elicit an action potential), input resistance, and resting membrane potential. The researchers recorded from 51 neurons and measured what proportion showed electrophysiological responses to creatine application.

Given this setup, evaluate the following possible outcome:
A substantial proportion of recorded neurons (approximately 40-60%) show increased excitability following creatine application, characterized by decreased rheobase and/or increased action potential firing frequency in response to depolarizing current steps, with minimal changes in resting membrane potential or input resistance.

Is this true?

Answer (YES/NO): NO